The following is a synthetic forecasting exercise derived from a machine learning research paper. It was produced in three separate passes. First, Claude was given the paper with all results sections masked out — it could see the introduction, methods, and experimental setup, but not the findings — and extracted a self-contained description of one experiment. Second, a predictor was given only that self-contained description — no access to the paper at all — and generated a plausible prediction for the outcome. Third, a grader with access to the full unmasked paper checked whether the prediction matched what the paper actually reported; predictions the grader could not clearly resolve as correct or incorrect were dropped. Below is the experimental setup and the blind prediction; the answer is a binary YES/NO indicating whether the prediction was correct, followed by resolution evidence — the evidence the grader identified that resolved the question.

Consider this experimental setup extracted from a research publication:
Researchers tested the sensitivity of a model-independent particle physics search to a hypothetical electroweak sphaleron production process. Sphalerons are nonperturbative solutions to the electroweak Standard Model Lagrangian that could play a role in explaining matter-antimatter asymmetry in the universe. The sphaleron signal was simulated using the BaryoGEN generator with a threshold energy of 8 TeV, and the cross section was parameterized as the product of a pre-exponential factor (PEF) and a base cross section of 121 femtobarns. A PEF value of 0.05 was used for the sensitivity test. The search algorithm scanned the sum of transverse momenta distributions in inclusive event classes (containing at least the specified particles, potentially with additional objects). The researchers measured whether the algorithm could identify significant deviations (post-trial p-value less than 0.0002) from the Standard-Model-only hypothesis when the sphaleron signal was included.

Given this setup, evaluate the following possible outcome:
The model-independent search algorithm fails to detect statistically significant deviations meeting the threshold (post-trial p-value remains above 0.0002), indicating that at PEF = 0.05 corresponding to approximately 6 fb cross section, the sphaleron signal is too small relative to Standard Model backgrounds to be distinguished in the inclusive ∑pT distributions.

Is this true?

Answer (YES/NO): NO